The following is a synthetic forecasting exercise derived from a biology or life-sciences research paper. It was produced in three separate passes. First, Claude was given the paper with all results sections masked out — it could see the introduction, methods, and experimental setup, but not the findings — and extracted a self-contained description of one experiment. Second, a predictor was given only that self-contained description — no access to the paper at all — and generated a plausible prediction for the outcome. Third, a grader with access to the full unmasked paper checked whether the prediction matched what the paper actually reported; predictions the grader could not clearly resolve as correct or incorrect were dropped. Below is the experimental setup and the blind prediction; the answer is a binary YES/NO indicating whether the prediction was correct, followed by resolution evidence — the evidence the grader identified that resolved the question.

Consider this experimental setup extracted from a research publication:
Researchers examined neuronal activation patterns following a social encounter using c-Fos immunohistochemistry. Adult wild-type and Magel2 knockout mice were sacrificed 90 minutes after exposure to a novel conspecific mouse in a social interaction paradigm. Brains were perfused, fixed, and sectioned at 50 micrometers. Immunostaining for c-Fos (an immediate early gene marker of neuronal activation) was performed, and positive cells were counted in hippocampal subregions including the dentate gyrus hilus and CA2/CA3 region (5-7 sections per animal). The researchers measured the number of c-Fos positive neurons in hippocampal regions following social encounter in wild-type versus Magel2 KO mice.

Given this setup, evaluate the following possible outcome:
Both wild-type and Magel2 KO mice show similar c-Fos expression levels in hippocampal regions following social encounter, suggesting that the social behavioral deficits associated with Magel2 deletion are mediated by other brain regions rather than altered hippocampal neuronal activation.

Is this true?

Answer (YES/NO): NO